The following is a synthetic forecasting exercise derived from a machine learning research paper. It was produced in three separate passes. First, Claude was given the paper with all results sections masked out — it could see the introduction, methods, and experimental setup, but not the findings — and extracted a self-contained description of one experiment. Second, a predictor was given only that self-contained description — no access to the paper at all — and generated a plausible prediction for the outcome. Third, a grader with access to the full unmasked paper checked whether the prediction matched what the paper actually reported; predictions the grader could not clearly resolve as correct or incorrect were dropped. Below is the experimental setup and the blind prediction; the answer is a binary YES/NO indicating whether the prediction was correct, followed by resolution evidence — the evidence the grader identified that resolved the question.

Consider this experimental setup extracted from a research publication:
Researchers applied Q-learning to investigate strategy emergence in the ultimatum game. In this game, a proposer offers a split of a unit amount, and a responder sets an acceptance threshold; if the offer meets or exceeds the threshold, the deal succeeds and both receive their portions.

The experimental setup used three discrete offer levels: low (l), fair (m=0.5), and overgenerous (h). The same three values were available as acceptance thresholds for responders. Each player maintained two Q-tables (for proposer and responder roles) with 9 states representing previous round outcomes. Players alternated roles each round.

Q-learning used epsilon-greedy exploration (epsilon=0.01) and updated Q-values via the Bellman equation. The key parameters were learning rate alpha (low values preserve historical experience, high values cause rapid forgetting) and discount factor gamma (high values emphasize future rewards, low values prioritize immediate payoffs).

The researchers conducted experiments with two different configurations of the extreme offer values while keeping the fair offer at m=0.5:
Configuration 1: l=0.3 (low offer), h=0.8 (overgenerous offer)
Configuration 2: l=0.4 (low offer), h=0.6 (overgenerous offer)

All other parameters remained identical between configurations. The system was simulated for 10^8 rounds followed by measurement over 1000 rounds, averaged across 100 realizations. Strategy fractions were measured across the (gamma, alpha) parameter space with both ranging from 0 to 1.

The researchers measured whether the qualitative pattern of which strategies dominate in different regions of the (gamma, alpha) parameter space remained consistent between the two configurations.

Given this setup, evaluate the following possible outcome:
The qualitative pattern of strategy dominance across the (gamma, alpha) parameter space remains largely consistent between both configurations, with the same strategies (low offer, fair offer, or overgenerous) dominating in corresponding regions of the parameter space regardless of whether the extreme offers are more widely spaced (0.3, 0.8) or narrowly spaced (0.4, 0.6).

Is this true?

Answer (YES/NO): YES